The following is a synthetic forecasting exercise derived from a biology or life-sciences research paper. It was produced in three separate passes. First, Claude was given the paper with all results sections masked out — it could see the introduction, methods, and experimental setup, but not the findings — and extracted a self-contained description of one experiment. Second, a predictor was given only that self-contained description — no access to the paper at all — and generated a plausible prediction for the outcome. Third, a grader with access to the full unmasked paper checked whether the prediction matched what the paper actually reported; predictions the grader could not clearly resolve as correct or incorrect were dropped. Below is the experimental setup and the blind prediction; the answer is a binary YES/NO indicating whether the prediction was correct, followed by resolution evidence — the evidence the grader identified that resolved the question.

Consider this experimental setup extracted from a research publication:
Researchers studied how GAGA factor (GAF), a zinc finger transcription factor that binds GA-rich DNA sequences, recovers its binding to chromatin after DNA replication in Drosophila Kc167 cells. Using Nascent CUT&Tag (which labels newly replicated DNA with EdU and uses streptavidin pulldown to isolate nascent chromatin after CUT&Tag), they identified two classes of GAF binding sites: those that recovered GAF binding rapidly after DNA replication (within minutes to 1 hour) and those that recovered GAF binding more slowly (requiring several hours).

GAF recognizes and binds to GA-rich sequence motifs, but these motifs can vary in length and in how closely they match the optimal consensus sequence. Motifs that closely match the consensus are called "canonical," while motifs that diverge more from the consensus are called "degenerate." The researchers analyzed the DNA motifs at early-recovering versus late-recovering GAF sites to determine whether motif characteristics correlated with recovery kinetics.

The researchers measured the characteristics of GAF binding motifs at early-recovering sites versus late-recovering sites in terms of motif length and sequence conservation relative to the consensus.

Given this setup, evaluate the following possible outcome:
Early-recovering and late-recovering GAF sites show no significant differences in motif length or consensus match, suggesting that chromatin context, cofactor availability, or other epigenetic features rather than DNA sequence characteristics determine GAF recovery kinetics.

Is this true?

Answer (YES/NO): NO